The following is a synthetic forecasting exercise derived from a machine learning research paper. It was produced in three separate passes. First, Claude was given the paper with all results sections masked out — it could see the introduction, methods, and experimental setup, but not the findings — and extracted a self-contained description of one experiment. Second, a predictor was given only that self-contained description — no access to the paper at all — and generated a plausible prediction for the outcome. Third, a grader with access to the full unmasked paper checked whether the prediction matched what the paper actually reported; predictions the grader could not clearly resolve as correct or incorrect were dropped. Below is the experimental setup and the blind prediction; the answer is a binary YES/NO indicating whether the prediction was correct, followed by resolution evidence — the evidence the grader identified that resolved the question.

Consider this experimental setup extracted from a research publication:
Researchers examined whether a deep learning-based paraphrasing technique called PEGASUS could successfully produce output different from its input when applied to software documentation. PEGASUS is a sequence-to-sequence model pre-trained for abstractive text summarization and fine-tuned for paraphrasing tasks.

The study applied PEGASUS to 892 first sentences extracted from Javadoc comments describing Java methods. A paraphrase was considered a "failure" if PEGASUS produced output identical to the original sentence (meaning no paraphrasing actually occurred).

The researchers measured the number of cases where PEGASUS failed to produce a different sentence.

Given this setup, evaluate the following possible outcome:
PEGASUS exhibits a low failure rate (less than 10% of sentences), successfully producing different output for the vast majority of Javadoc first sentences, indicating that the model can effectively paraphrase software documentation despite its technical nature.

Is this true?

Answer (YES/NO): YES